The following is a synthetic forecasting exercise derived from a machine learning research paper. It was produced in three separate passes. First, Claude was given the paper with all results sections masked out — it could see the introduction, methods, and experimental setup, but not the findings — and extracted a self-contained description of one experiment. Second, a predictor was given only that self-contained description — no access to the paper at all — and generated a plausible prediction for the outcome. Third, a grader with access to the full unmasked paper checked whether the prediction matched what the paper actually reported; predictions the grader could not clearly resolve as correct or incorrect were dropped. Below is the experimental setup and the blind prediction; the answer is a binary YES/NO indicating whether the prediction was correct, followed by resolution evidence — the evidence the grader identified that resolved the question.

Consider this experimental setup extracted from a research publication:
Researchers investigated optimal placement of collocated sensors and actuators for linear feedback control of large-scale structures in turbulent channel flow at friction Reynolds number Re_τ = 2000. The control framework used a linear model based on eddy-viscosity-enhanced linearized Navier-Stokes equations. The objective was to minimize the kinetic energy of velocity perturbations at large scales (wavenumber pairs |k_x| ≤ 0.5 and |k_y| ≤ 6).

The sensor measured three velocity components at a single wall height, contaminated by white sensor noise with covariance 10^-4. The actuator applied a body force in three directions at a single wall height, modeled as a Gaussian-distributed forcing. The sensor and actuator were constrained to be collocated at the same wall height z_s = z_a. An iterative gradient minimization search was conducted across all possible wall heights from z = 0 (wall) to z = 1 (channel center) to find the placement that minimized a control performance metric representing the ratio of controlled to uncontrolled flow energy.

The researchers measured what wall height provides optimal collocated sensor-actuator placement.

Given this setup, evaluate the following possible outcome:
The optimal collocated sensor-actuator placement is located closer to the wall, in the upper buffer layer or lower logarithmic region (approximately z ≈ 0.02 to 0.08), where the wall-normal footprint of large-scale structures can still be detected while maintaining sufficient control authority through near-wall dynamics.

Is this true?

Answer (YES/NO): NO